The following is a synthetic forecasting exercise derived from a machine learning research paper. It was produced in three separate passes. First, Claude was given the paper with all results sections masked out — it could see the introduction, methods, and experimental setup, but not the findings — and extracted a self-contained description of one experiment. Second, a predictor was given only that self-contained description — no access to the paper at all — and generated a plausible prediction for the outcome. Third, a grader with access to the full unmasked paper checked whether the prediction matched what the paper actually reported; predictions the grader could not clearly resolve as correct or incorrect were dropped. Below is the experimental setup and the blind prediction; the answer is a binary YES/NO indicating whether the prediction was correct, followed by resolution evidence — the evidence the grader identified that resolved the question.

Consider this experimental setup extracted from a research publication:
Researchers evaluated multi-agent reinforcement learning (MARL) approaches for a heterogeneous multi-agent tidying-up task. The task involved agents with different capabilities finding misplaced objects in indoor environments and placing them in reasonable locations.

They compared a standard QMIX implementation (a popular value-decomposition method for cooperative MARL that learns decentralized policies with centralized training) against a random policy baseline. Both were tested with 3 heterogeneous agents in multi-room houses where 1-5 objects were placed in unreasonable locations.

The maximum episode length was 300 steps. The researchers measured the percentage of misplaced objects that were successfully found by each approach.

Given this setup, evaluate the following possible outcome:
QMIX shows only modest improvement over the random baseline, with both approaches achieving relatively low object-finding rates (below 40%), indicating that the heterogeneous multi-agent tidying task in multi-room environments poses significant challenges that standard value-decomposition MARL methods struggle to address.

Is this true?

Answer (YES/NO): NO